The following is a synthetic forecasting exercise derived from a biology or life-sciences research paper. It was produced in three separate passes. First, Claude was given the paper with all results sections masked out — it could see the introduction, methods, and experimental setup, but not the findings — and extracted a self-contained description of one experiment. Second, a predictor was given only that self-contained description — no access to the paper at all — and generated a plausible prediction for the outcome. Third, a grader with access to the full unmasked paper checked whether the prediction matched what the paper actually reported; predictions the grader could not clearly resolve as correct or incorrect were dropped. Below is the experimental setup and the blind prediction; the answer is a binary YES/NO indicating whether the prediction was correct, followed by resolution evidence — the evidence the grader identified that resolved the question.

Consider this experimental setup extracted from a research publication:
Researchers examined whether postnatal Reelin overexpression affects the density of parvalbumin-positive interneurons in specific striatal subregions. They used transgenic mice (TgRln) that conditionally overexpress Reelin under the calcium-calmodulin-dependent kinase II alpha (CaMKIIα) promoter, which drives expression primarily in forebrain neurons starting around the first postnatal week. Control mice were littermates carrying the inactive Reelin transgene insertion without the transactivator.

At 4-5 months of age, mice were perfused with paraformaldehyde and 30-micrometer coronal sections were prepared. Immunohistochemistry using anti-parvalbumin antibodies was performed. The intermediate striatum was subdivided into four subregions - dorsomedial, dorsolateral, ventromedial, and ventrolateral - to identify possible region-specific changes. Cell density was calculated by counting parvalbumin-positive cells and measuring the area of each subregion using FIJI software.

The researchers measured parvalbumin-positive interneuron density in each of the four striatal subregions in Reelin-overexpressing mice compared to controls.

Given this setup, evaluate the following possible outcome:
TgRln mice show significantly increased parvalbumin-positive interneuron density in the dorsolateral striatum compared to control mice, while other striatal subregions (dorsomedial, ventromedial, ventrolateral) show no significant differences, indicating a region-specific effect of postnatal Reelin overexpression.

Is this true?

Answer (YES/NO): NO